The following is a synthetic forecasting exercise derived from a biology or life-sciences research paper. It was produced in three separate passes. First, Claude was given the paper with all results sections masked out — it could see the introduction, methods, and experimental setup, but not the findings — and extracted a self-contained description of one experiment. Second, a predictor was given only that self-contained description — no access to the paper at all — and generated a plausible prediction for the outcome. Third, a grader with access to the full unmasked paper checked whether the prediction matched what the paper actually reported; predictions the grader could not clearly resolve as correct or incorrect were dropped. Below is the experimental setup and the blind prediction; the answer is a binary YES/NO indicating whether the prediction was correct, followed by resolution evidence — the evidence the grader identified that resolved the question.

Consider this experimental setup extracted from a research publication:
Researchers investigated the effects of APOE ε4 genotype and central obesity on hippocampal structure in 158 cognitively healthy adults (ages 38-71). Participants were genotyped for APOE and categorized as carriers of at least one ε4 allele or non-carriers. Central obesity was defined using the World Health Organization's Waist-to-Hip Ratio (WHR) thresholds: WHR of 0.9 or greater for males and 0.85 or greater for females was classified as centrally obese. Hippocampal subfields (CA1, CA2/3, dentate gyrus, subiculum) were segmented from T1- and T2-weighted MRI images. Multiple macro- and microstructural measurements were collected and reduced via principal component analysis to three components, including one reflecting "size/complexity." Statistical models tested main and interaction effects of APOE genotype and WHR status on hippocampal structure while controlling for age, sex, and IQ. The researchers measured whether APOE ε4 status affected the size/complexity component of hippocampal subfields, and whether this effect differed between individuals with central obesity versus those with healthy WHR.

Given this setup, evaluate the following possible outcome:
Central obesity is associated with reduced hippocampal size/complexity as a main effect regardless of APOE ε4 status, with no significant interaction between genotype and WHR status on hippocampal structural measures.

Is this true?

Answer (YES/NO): NO